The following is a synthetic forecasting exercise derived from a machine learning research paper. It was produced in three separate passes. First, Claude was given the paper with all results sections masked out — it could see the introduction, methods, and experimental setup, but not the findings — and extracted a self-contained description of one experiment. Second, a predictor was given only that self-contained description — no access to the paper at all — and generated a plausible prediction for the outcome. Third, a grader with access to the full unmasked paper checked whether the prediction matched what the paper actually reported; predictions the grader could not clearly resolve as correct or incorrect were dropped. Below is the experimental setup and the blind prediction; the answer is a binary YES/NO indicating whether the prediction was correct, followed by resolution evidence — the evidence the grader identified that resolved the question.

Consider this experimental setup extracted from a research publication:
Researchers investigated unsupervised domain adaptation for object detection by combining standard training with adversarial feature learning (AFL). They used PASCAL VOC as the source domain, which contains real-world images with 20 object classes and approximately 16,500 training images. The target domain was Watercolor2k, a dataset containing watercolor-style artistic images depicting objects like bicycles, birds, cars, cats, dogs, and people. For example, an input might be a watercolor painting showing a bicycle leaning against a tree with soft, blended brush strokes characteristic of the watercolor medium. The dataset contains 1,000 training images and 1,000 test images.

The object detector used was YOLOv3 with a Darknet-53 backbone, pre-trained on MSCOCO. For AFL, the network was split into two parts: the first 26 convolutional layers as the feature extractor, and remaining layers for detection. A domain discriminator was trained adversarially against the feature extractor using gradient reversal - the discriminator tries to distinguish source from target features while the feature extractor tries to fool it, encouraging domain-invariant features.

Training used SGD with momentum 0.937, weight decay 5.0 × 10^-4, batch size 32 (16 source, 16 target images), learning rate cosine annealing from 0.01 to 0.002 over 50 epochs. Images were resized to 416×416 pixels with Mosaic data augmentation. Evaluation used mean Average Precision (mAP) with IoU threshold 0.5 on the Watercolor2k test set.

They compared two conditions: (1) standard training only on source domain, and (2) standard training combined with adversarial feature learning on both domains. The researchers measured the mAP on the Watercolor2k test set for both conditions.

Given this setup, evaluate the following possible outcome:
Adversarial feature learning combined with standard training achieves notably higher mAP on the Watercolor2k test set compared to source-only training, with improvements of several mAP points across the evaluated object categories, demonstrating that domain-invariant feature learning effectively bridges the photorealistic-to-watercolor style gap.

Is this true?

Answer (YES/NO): NO